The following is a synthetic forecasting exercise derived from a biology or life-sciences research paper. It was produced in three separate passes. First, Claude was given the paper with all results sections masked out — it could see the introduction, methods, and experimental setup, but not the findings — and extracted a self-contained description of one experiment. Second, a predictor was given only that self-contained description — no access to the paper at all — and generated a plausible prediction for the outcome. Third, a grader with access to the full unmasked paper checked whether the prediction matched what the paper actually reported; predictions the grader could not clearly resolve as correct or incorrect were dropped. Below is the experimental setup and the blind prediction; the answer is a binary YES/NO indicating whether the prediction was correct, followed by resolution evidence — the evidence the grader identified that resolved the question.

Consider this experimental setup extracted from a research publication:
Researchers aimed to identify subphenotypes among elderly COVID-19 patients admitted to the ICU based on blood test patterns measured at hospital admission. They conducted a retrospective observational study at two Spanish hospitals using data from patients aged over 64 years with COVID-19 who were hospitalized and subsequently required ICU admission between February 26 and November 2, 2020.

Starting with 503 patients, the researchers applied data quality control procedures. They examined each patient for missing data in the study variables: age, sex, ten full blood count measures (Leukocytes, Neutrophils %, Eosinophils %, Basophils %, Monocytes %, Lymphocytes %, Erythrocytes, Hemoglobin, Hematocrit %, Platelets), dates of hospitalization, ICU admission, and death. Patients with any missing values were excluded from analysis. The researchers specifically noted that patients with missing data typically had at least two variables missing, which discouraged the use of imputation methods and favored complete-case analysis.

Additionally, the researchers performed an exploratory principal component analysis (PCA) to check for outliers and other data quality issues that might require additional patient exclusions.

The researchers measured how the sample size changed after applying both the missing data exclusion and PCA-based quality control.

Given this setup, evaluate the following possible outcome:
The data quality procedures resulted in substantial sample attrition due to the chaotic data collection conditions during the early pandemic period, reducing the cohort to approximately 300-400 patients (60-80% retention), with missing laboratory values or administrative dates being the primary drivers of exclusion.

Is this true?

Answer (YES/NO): NO